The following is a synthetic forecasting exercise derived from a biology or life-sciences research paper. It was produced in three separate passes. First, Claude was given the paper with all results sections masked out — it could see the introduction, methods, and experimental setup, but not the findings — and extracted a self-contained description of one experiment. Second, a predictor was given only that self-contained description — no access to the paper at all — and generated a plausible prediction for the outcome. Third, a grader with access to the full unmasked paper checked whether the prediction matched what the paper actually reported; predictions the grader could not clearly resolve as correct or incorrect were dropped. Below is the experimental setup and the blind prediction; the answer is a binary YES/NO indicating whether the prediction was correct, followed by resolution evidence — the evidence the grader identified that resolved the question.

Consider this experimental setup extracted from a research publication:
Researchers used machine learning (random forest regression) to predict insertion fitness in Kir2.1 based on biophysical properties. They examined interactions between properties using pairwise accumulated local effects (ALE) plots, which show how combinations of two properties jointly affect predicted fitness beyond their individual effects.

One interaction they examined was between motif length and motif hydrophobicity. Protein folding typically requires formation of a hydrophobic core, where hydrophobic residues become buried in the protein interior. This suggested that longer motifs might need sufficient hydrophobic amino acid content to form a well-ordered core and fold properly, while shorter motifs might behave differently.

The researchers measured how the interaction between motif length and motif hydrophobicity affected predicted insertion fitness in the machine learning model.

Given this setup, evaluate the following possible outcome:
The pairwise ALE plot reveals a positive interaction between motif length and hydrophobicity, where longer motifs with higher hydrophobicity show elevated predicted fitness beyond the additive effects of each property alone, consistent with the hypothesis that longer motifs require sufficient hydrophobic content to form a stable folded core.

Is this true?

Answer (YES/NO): NO